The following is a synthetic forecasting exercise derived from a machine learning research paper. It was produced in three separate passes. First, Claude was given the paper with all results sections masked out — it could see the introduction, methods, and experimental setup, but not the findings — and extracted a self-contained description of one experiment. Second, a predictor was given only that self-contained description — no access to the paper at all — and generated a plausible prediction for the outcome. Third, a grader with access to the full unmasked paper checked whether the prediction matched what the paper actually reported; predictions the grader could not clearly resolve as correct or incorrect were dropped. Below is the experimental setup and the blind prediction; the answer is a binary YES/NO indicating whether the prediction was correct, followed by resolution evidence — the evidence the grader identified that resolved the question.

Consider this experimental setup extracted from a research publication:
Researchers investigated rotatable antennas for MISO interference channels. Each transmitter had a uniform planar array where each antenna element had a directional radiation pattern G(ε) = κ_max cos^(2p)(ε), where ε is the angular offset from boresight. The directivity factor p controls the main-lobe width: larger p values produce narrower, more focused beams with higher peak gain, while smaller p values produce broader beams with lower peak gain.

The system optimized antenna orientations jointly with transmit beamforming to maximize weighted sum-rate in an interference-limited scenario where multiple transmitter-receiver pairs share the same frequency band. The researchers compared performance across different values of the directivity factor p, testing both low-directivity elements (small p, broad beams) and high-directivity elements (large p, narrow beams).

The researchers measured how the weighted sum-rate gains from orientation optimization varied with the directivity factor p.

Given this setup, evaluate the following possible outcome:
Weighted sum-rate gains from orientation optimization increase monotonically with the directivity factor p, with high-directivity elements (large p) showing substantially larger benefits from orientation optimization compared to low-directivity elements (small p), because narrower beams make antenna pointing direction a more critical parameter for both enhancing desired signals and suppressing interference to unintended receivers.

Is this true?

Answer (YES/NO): YES